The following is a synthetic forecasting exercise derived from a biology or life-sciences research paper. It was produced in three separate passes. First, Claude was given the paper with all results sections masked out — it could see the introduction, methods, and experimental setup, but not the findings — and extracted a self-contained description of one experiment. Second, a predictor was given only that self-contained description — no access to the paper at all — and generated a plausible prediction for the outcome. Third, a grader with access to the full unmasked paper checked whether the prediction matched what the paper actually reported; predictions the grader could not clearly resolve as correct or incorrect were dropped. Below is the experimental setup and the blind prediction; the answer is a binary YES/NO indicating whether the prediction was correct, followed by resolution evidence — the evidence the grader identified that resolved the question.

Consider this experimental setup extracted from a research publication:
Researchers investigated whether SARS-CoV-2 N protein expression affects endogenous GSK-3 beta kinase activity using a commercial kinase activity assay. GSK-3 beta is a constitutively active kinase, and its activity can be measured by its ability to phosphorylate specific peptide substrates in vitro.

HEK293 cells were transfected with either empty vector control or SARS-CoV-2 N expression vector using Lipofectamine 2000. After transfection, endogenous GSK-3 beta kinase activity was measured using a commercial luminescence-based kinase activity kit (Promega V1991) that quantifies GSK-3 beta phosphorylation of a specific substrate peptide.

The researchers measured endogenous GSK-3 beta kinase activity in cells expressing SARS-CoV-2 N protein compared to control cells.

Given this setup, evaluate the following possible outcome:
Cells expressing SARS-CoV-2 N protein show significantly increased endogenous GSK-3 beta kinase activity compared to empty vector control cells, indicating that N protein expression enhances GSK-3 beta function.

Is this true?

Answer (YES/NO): NO